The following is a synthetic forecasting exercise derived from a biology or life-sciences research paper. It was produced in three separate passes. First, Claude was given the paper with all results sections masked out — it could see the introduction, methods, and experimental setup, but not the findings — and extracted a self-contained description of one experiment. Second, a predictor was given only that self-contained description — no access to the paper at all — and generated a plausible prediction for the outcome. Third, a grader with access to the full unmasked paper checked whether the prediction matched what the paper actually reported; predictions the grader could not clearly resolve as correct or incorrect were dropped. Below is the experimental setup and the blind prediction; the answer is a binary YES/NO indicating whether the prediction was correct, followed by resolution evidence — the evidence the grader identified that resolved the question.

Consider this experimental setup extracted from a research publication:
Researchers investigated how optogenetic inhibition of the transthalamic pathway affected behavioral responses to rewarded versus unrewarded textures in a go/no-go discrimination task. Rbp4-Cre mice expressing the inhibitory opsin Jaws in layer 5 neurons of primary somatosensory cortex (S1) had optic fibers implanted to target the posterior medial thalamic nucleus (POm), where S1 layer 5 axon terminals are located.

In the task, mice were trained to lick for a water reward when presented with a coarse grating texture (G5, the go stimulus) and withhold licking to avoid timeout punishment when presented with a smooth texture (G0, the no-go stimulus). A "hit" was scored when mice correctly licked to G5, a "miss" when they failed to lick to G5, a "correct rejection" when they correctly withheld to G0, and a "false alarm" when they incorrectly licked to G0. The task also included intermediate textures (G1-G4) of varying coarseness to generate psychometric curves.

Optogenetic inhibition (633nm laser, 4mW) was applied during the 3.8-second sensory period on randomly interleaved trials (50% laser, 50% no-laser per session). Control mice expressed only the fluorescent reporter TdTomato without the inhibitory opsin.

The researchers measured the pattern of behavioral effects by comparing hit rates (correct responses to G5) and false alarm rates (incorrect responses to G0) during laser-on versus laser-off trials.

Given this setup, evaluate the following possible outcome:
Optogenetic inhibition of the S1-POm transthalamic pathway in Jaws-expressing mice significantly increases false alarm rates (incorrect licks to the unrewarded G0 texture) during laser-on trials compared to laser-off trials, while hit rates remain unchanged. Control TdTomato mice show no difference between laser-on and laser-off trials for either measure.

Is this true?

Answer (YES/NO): NO